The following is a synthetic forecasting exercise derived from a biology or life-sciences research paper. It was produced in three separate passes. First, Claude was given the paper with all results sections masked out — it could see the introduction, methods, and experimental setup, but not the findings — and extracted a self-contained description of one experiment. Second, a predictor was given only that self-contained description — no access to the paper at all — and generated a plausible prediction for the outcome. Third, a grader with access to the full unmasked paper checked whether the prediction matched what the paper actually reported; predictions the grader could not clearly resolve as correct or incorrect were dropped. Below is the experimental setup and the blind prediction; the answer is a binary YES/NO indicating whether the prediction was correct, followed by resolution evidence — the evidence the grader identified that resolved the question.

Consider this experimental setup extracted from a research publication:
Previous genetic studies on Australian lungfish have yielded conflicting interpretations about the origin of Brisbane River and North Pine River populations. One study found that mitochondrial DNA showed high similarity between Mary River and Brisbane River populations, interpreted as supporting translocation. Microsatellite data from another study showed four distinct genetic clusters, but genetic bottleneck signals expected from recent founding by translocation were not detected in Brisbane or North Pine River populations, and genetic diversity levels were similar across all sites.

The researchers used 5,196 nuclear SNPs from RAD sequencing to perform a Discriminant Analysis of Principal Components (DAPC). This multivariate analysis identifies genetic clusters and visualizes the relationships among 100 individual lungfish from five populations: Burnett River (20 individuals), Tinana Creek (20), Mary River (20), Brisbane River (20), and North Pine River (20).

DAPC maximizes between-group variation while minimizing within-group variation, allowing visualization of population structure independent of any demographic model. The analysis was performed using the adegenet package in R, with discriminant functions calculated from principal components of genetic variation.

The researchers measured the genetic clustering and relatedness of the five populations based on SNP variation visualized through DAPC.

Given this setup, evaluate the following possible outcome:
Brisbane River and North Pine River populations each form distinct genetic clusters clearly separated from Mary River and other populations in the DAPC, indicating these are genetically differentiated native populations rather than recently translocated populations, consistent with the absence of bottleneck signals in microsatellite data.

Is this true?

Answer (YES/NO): NO